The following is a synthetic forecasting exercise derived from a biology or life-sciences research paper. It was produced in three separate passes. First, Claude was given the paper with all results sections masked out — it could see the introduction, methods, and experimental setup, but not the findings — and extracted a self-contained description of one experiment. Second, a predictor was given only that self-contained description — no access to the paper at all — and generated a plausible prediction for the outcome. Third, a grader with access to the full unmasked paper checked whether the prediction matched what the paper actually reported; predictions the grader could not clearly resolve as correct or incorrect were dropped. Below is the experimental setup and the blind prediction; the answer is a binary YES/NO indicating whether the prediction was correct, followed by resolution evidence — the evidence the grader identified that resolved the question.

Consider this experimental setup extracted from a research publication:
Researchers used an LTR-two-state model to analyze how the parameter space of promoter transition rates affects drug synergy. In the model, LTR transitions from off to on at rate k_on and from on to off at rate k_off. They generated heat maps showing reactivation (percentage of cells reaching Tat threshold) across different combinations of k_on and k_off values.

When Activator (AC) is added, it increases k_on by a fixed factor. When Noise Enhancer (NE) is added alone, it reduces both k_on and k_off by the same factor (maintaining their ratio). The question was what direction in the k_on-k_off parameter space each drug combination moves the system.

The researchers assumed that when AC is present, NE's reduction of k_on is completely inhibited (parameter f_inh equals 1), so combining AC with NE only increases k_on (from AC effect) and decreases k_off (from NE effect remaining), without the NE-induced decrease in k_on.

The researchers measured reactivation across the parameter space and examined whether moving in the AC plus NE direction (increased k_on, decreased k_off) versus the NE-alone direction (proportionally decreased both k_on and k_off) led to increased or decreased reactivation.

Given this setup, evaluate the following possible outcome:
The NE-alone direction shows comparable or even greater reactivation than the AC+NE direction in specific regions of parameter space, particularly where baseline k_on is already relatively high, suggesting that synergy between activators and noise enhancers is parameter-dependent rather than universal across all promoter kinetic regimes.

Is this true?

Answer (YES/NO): NO